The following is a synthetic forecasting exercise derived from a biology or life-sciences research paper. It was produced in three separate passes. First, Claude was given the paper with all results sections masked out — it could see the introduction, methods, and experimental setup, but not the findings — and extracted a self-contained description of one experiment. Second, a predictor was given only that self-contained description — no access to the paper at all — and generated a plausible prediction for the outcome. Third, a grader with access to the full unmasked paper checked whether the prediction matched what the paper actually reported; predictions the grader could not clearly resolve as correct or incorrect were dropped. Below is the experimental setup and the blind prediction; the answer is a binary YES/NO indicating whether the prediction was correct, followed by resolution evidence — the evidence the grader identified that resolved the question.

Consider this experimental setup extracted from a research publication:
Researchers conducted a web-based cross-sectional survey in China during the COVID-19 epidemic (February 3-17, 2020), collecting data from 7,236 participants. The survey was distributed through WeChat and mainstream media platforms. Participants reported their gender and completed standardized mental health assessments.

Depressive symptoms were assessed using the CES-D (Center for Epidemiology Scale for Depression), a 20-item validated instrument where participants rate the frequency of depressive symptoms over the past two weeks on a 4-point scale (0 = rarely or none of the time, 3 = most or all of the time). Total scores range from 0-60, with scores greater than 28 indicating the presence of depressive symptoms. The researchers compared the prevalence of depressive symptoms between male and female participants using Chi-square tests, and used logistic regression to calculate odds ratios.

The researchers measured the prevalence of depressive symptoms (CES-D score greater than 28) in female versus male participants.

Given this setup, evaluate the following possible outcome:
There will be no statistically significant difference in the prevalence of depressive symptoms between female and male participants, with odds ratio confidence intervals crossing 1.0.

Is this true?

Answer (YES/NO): YES